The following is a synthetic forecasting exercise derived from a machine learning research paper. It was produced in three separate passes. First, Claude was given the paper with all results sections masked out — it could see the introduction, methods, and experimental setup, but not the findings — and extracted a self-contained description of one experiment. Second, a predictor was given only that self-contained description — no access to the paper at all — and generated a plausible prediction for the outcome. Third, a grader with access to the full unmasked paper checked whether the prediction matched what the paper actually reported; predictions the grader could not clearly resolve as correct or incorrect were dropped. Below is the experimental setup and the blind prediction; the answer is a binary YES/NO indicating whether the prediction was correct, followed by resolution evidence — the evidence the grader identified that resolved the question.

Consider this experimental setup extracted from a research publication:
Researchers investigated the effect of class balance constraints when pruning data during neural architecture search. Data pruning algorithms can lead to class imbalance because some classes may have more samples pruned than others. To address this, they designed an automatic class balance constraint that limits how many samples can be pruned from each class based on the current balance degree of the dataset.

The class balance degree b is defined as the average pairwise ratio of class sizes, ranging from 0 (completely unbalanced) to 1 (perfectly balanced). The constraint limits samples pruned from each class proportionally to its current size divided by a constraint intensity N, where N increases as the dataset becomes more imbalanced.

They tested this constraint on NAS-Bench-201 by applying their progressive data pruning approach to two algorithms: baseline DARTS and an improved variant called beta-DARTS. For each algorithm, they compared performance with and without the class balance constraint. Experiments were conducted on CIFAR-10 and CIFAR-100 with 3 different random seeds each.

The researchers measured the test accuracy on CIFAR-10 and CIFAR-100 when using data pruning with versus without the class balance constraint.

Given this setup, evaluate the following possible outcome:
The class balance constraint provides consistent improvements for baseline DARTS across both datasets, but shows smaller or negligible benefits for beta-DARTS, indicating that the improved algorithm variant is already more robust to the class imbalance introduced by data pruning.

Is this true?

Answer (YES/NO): YES